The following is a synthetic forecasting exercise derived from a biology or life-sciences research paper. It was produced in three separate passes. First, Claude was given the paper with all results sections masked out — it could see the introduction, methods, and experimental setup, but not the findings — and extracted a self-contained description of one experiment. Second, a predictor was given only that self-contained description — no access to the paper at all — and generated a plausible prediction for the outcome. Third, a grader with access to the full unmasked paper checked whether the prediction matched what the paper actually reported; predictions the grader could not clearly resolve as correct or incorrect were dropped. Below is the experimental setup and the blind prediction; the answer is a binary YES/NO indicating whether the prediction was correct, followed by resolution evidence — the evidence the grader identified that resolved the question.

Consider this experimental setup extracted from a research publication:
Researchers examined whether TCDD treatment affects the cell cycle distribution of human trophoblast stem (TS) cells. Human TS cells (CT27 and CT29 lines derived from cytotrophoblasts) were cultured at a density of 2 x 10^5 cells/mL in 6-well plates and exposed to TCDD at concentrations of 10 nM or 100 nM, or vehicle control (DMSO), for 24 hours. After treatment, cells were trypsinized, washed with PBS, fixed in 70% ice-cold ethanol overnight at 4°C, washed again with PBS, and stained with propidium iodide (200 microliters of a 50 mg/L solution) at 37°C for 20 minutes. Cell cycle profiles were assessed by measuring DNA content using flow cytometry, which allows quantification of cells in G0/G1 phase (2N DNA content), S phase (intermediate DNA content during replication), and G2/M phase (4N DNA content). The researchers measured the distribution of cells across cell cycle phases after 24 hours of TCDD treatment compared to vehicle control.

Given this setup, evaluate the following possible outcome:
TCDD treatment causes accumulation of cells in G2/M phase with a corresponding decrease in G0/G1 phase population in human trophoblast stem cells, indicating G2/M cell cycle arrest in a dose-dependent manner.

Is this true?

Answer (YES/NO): NO